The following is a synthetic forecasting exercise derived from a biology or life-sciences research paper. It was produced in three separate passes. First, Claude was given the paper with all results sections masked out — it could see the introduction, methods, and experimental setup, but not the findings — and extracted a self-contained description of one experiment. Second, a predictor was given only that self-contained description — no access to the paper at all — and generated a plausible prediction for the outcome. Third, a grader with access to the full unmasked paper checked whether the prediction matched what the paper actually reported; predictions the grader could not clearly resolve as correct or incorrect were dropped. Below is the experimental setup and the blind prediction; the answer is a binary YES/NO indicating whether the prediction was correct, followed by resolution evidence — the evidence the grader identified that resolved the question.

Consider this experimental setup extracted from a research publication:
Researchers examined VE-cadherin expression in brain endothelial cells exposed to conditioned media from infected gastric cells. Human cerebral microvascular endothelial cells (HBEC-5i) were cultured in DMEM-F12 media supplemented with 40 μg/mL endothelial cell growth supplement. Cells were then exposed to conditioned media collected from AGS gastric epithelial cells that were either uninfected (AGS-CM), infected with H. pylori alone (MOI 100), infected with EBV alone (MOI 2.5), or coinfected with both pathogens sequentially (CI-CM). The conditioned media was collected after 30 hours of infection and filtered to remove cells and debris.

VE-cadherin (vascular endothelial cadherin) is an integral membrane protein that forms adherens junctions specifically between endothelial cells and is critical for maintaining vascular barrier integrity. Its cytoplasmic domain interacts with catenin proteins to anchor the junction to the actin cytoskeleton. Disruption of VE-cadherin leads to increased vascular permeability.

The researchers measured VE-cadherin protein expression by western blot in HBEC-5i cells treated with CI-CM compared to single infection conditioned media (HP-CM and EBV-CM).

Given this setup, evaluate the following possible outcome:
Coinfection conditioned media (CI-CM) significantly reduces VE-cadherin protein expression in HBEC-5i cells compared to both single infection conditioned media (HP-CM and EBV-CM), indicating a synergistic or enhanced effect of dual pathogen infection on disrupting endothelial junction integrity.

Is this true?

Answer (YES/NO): NO